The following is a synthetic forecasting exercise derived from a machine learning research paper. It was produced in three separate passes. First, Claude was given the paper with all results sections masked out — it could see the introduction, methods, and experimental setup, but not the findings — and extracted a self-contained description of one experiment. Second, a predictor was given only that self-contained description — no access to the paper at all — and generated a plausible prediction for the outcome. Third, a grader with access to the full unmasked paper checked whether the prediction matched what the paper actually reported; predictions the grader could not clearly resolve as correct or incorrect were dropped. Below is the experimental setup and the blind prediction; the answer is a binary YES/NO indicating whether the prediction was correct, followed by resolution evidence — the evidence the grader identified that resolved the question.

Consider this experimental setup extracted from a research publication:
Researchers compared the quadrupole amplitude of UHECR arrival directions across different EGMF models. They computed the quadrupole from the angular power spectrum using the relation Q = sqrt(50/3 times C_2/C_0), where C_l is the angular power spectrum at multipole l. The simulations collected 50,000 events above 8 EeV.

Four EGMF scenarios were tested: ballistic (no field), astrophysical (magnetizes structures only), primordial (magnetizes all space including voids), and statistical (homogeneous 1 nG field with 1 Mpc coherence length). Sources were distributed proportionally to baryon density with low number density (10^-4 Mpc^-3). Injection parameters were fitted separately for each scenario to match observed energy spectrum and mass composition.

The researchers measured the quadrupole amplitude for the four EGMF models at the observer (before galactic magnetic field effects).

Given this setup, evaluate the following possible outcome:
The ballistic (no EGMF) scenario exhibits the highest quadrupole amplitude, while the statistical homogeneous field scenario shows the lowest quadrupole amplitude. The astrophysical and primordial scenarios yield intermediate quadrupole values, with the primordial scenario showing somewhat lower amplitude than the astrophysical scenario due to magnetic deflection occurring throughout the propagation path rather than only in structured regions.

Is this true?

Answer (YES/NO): NO